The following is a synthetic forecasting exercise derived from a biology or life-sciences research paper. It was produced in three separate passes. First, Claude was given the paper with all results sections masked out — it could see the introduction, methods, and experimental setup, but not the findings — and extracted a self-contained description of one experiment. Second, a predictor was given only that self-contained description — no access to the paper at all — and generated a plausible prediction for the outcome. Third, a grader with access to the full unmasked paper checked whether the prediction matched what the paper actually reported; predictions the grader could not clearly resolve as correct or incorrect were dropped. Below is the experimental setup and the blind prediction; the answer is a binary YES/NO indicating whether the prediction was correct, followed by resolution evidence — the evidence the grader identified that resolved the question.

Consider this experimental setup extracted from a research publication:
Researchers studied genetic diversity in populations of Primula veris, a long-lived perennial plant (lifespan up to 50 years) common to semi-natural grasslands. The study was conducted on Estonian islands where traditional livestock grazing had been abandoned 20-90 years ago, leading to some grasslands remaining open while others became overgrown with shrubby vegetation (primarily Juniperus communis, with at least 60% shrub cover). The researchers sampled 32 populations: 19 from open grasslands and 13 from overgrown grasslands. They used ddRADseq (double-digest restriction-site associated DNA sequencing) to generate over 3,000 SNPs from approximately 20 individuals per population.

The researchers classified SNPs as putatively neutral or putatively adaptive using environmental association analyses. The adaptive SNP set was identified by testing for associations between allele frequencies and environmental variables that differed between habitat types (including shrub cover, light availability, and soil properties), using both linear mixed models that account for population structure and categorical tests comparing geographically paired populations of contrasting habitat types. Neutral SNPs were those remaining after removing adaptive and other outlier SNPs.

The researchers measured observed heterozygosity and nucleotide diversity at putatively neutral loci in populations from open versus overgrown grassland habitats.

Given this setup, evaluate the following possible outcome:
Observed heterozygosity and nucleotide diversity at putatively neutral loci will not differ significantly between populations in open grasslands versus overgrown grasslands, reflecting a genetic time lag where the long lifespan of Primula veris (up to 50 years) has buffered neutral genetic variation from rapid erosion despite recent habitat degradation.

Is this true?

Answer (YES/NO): YES